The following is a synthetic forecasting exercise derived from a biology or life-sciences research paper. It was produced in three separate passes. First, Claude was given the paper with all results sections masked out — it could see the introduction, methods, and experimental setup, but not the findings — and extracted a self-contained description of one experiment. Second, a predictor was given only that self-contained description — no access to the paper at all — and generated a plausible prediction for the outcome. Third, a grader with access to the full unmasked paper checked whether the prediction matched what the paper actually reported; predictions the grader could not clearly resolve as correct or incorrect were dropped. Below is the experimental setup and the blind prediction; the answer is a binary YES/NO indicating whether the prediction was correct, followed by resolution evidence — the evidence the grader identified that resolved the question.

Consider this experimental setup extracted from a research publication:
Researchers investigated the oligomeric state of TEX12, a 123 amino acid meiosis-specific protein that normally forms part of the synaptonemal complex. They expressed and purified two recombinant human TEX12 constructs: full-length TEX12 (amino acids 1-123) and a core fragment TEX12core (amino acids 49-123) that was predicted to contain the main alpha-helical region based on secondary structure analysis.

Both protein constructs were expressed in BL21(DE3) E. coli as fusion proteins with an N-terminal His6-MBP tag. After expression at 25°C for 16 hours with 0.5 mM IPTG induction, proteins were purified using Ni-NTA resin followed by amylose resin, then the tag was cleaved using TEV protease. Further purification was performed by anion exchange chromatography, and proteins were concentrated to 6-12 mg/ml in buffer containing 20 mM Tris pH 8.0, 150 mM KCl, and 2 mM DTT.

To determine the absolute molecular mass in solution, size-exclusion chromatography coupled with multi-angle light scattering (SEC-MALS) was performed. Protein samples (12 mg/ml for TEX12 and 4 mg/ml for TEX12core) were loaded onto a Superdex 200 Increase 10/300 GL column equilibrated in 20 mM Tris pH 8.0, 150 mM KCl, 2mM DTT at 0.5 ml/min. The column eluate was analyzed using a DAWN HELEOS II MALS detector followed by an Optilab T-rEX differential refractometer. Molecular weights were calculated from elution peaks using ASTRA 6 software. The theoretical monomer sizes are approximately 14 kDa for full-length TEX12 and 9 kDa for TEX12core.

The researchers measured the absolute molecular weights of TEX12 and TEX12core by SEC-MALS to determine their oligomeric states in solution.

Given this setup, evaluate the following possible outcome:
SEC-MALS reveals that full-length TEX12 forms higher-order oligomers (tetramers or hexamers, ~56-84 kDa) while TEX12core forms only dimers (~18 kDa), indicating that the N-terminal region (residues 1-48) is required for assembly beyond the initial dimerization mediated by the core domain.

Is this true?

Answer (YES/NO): NO